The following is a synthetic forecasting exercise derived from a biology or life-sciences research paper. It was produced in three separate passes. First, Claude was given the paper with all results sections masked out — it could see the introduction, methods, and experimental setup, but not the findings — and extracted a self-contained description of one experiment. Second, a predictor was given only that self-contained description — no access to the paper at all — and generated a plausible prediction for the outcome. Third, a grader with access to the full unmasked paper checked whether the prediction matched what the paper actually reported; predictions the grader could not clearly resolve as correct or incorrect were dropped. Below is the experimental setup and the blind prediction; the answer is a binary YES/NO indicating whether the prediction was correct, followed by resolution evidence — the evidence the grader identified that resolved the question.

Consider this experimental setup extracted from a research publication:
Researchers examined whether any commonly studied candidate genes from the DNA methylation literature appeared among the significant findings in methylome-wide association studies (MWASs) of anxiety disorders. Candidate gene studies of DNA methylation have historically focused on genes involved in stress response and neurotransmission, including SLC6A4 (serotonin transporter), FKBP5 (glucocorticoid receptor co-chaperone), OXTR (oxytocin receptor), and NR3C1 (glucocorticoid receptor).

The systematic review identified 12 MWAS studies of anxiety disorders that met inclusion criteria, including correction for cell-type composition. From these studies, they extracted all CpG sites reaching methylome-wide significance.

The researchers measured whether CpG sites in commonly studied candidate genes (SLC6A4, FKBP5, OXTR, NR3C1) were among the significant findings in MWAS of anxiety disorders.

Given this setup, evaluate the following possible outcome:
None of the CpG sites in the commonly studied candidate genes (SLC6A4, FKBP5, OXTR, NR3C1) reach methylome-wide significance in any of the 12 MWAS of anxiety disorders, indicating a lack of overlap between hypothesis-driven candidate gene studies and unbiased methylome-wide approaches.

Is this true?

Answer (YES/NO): YES